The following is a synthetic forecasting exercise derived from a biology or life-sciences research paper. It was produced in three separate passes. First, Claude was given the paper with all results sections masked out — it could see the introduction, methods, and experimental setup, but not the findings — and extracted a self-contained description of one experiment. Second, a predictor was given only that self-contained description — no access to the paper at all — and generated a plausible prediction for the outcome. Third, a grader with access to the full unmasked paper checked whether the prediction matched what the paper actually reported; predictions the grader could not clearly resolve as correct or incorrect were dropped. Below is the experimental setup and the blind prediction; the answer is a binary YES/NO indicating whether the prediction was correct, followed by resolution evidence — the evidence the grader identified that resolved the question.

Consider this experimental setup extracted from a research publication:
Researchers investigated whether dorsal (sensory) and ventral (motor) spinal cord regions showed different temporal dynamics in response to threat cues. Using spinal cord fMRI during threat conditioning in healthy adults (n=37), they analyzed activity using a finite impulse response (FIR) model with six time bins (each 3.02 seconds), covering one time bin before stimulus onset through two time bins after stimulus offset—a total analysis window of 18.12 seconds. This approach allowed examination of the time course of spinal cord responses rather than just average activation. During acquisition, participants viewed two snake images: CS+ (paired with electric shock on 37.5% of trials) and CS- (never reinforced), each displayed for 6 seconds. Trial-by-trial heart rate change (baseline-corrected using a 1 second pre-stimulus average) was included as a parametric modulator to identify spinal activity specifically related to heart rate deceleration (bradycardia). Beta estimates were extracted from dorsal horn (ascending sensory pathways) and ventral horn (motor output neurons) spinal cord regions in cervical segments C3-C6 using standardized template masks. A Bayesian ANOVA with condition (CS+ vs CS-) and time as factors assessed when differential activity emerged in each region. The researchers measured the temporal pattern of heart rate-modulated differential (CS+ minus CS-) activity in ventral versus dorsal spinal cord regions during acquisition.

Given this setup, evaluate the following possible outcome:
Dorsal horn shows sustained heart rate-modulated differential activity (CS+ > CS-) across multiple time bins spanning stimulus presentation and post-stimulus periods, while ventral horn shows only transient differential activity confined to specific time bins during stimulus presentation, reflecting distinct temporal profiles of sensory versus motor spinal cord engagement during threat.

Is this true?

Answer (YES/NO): NO